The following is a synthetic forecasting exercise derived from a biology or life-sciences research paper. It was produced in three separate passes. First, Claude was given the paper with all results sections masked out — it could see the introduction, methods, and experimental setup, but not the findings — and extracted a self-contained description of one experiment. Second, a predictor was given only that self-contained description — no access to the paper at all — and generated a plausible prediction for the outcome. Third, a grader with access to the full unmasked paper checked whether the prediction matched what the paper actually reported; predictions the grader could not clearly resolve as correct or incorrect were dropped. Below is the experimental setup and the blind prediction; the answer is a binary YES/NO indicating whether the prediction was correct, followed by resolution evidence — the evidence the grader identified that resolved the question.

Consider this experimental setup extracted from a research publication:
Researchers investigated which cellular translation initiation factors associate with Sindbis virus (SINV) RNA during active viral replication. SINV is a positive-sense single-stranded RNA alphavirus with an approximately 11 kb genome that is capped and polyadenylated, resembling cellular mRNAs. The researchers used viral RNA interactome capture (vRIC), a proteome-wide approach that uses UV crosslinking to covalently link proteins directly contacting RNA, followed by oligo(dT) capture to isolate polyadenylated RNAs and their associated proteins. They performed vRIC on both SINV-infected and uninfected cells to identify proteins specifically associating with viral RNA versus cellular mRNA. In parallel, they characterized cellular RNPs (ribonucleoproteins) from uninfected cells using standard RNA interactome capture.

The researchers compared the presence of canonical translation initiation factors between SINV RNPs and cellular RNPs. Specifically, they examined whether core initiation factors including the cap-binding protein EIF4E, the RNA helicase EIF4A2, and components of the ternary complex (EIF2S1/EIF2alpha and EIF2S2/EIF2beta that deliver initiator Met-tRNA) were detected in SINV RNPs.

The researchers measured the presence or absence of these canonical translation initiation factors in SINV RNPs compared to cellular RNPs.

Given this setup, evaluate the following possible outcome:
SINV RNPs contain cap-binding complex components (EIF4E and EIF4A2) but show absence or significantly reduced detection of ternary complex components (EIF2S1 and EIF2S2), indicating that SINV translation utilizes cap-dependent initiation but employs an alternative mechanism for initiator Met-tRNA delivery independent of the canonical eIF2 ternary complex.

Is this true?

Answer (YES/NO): NO